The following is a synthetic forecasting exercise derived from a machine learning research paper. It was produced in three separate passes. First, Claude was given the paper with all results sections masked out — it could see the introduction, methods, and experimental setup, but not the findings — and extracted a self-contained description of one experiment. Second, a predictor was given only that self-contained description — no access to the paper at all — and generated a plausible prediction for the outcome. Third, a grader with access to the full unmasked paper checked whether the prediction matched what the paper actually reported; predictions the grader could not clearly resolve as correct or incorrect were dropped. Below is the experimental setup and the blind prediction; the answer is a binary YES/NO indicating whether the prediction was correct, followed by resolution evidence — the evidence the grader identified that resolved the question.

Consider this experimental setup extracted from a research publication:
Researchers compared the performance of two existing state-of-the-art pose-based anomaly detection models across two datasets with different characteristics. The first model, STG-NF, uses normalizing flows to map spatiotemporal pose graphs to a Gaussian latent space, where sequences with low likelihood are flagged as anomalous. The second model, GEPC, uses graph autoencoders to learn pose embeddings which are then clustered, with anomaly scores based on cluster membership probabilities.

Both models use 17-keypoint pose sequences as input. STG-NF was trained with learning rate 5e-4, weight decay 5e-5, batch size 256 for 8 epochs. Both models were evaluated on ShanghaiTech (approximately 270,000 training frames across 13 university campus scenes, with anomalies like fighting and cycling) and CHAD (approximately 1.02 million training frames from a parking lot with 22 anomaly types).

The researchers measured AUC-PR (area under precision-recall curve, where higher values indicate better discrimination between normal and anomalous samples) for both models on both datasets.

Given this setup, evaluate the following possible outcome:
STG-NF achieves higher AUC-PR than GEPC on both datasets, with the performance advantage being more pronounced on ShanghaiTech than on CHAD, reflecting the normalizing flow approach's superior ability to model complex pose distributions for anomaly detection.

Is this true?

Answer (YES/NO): YES